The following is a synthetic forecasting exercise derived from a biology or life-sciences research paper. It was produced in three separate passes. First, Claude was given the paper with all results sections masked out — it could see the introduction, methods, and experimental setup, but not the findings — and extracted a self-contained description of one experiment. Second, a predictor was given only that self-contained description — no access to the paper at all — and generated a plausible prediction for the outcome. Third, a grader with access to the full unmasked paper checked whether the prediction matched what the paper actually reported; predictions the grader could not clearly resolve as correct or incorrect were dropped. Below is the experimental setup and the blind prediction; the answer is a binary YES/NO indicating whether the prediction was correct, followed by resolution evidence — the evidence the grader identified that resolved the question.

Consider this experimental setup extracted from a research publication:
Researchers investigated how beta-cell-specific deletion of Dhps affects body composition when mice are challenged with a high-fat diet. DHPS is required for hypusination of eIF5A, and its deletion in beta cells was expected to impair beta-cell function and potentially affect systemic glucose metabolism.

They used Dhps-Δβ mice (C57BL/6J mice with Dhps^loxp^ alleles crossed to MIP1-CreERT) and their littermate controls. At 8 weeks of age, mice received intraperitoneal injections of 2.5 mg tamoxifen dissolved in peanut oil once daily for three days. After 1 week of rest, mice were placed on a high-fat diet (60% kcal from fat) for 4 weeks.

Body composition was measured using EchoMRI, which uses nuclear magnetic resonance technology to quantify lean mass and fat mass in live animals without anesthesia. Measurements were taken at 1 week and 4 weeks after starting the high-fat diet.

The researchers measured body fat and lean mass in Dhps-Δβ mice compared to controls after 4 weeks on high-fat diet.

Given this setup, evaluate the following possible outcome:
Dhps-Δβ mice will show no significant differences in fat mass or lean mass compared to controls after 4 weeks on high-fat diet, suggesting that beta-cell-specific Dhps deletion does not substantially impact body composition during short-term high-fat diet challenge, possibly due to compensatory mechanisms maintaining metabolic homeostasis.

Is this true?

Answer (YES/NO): YES